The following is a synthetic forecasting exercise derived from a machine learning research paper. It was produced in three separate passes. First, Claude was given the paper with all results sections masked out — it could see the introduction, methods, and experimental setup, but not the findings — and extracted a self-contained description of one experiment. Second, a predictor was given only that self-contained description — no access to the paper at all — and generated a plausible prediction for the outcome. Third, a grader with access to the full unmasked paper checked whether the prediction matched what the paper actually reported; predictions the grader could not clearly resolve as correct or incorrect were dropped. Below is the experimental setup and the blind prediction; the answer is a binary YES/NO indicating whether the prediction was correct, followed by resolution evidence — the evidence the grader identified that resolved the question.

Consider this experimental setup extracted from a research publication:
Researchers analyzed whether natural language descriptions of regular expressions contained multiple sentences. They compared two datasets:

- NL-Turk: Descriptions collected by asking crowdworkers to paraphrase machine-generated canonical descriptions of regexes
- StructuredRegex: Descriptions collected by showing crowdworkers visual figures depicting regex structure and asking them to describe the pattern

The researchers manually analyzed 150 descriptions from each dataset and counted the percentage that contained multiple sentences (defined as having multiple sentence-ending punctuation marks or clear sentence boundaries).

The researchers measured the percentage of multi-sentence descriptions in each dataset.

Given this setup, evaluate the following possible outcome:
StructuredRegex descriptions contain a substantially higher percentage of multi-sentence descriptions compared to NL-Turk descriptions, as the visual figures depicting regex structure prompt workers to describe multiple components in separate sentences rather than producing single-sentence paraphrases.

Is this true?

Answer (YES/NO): YES